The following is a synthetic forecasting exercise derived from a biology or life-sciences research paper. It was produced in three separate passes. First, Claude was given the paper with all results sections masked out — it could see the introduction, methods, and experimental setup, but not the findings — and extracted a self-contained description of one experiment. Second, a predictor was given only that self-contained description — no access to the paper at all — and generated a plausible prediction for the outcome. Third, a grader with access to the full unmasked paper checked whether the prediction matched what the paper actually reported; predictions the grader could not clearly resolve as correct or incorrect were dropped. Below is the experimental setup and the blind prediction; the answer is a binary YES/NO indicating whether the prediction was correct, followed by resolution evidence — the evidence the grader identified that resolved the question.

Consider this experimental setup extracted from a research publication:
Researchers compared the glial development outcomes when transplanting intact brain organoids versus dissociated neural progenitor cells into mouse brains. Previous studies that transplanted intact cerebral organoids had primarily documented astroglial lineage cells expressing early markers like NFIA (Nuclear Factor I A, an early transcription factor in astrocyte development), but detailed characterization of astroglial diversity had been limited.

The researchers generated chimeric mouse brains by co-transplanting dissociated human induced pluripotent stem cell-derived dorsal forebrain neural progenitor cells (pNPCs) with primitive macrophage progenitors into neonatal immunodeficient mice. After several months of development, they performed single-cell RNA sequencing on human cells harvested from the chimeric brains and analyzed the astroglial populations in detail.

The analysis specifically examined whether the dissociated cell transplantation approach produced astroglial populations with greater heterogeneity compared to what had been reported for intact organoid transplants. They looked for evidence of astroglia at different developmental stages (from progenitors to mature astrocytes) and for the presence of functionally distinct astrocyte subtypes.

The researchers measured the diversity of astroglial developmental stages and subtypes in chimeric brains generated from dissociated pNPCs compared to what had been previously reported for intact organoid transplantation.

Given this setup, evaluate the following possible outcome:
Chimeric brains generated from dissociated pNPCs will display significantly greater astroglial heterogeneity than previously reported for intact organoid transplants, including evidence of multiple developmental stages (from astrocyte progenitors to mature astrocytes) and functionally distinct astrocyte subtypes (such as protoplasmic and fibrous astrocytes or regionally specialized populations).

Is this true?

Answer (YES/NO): YES